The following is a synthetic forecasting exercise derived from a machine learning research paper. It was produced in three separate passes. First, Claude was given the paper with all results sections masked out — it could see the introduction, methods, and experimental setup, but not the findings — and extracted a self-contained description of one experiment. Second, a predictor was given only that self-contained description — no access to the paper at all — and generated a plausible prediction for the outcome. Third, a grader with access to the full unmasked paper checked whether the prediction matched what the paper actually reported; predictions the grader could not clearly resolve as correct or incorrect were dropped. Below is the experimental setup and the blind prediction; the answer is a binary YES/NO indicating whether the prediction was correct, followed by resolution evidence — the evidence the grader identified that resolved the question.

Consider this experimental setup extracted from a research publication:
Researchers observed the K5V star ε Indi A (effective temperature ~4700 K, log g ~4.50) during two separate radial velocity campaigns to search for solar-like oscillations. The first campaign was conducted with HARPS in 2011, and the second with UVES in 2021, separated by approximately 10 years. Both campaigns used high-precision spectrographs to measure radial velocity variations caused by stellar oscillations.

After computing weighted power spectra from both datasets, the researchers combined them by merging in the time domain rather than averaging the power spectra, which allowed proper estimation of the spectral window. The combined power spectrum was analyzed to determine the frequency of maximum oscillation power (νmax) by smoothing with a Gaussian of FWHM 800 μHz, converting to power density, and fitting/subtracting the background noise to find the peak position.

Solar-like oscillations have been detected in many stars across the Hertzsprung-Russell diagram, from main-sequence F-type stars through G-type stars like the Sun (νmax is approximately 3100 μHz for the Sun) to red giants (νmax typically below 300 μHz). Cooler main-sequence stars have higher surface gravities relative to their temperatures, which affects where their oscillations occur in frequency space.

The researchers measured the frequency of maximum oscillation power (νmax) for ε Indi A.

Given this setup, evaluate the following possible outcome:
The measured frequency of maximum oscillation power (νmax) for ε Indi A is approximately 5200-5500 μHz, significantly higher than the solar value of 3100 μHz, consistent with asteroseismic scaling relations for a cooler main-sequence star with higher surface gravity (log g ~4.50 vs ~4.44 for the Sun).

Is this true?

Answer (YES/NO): YES